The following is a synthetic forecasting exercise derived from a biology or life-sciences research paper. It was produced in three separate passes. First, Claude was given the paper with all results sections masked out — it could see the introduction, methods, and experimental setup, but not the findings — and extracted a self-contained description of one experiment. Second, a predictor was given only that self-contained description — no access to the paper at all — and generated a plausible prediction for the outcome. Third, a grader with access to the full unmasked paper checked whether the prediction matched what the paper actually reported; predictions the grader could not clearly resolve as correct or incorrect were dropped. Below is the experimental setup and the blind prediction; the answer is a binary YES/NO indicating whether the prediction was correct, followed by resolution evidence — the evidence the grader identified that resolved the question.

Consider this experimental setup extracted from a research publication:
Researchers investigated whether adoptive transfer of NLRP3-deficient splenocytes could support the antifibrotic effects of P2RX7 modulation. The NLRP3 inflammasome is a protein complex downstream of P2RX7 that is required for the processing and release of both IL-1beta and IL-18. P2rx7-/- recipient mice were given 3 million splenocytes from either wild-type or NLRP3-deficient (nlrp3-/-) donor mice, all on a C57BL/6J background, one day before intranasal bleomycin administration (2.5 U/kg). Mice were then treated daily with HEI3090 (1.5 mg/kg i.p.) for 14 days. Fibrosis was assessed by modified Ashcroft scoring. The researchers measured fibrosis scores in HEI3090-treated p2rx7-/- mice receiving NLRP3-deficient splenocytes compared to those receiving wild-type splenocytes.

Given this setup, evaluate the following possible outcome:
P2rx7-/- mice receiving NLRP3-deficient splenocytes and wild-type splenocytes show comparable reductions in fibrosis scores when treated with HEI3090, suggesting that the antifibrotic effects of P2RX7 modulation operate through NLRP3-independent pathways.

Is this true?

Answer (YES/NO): NO